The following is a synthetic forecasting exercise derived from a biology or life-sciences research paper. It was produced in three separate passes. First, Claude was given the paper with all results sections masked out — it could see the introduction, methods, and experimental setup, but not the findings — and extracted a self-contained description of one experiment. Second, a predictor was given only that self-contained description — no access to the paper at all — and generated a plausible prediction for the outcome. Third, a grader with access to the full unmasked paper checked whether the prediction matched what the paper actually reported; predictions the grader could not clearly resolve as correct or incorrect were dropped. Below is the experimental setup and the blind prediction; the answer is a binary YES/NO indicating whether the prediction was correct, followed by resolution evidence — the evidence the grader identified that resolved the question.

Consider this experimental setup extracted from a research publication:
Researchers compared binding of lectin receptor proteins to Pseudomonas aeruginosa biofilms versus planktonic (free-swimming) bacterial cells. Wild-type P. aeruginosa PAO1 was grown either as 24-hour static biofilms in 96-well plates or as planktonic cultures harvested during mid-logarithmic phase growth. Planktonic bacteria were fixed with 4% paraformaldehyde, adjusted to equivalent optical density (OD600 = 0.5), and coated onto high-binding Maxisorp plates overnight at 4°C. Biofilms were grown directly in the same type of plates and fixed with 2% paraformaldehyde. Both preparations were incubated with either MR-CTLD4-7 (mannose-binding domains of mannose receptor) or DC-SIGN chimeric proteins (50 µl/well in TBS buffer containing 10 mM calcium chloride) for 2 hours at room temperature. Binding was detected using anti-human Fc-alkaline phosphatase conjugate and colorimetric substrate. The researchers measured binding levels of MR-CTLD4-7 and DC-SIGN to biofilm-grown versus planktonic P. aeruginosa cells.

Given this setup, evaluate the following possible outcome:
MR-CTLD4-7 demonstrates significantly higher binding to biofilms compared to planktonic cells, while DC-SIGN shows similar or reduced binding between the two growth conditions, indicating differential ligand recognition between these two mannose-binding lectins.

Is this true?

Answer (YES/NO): NO